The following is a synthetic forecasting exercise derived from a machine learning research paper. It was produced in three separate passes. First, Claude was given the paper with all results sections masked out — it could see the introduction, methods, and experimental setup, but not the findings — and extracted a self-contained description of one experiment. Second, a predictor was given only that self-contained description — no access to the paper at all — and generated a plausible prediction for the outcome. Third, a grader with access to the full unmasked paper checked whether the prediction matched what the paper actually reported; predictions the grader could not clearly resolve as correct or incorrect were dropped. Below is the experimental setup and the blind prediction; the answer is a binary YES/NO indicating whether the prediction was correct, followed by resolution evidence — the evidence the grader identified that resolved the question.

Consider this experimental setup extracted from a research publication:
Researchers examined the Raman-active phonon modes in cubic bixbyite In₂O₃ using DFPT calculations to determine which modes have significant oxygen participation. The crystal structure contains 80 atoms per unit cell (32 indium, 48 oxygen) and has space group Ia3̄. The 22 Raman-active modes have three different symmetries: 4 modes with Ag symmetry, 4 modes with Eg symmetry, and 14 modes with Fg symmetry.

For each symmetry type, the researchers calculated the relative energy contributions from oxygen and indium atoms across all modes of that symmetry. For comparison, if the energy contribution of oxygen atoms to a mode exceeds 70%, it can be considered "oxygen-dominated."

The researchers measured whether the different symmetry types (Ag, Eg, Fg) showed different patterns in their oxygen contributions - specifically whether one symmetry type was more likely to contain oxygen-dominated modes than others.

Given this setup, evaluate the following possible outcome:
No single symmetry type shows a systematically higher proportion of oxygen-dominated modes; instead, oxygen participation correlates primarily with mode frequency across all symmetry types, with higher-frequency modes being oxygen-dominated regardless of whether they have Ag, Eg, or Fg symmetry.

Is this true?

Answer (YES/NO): YES